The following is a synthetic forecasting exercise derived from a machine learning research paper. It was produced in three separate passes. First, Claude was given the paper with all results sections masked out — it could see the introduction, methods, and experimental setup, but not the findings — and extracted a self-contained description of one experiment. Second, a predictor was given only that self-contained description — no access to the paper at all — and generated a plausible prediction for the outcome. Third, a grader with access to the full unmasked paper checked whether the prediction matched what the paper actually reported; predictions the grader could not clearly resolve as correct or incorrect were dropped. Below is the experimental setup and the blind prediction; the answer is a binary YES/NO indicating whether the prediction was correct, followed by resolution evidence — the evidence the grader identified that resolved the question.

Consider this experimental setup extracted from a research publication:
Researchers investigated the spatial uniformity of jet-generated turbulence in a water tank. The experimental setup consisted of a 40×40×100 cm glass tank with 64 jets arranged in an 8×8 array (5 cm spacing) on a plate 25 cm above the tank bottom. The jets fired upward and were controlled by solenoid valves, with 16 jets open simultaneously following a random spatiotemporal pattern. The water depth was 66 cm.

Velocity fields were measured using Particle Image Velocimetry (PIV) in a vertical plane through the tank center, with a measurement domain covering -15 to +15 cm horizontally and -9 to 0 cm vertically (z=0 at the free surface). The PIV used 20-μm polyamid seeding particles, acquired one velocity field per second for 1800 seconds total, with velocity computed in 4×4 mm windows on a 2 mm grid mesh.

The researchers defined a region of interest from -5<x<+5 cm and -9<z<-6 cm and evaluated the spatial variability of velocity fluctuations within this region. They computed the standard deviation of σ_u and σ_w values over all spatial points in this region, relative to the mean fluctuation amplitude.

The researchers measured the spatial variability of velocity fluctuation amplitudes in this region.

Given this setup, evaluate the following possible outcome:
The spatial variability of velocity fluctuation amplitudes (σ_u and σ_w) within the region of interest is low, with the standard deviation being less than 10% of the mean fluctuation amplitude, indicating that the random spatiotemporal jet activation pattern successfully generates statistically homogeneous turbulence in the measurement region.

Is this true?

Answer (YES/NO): YES